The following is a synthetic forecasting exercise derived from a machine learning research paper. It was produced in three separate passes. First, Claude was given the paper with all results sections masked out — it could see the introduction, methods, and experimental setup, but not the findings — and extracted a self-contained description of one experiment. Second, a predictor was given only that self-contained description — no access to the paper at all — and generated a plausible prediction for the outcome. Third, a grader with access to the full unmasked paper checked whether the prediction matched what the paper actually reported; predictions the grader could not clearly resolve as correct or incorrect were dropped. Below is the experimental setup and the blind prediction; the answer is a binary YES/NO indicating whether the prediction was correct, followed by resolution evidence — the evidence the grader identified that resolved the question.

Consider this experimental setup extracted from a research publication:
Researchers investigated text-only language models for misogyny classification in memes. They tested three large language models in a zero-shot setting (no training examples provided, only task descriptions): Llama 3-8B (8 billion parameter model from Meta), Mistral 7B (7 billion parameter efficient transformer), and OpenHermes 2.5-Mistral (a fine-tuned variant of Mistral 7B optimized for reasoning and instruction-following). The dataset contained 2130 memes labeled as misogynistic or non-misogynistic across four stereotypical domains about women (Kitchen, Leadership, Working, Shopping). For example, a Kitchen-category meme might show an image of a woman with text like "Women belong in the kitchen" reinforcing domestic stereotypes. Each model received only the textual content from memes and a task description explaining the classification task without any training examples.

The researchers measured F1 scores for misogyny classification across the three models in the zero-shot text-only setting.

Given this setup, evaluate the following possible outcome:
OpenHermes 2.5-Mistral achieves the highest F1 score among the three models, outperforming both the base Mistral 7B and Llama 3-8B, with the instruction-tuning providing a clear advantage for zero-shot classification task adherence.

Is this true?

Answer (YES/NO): NO